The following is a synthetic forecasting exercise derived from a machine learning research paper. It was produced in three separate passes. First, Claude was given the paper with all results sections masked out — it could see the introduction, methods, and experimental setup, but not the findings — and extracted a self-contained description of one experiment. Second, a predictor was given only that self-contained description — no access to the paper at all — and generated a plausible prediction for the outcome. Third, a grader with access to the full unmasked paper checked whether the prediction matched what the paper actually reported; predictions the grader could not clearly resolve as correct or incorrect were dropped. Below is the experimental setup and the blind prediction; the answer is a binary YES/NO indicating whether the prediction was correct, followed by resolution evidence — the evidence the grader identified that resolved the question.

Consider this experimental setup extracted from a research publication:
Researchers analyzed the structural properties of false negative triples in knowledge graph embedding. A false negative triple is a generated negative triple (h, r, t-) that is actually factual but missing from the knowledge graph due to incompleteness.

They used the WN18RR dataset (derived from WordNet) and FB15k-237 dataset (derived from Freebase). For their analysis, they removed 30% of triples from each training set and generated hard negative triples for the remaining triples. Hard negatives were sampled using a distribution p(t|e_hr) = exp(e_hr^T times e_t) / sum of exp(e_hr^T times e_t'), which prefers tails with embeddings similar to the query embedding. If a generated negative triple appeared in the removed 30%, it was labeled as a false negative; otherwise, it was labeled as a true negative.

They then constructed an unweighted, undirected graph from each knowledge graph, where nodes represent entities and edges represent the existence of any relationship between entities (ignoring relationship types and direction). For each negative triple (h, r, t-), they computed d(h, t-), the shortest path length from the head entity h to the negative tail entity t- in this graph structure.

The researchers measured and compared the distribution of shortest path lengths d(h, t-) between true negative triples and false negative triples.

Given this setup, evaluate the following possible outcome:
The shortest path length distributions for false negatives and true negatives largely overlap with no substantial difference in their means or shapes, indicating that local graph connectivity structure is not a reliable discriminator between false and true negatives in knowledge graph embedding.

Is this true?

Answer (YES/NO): NO